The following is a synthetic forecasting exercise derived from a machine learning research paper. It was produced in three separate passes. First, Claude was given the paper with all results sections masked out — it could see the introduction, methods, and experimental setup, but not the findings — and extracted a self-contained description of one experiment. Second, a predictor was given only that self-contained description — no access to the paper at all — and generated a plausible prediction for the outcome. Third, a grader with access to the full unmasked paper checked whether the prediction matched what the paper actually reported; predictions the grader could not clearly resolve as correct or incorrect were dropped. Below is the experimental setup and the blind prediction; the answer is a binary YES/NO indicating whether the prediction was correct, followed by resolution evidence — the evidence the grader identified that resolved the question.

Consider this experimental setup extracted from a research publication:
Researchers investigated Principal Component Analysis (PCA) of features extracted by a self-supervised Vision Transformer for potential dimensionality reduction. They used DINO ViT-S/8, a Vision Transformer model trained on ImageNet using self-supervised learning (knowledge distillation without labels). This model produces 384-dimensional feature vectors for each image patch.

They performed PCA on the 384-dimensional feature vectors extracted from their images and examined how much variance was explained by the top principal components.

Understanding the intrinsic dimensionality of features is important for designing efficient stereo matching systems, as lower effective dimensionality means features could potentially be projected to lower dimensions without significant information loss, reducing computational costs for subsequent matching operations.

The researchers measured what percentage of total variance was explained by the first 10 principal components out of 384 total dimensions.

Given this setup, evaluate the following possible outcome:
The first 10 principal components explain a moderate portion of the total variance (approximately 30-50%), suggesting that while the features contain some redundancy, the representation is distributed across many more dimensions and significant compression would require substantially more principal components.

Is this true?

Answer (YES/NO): NO